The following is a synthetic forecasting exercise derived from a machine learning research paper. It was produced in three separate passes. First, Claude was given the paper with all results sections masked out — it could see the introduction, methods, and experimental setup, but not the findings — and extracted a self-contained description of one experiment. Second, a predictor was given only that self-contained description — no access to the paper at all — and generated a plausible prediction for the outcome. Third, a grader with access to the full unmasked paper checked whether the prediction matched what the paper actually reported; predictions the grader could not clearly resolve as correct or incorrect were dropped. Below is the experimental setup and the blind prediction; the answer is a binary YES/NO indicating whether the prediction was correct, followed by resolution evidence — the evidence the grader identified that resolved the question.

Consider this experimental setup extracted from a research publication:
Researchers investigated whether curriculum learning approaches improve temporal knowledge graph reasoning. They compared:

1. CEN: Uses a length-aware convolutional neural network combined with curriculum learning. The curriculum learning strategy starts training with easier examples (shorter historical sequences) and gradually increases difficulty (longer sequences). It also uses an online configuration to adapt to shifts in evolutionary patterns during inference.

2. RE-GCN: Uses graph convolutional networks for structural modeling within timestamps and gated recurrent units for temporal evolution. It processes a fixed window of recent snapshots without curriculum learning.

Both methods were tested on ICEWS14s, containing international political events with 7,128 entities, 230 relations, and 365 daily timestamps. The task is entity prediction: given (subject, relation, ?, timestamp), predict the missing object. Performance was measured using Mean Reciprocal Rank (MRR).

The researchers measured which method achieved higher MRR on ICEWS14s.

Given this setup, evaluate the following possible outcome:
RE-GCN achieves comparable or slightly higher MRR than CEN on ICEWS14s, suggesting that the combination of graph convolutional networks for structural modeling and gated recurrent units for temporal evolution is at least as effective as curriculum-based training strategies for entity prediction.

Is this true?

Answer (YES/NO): NO